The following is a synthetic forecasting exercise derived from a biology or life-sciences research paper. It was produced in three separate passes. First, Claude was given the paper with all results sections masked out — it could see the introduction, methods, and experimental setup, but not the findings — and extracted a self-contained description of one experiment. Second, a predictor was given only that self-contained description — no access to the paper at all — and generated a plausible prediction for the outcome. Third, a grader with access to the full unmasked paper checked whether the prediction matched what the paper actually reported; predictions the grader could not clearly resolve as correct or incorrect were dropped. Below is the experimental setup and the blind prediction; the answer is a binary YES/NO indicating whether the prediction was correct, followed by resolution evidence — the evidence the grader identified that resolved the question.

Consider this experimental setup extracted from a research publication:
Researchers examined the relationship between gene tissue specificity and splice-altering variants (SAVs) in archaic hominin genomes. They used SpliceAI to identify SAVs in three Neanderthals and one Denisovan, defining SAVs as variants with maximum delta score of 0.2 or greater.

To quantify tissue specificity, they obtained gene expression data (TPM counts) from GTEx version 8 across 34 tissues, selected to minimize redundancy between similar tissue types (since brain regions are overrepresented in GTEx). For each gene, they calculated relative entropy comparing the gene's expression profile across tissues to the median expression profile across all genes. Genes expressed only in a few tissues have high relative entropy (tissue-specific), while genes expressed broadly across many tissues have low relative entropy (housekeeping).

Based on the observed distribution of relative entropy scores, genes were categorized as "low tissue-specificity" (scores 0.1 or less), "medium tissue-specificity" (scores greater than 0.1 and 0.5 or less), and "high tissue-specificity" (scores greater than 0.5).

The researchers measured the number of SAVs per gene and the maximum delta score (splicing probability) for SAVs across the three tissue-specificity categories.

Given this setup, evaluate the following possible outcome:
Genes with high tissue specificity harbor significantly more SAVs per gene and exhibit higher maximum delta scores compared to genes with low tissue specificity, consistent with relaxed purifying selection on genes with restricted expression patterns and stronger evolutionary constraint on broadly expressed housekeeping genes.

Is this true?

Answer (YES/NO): NO